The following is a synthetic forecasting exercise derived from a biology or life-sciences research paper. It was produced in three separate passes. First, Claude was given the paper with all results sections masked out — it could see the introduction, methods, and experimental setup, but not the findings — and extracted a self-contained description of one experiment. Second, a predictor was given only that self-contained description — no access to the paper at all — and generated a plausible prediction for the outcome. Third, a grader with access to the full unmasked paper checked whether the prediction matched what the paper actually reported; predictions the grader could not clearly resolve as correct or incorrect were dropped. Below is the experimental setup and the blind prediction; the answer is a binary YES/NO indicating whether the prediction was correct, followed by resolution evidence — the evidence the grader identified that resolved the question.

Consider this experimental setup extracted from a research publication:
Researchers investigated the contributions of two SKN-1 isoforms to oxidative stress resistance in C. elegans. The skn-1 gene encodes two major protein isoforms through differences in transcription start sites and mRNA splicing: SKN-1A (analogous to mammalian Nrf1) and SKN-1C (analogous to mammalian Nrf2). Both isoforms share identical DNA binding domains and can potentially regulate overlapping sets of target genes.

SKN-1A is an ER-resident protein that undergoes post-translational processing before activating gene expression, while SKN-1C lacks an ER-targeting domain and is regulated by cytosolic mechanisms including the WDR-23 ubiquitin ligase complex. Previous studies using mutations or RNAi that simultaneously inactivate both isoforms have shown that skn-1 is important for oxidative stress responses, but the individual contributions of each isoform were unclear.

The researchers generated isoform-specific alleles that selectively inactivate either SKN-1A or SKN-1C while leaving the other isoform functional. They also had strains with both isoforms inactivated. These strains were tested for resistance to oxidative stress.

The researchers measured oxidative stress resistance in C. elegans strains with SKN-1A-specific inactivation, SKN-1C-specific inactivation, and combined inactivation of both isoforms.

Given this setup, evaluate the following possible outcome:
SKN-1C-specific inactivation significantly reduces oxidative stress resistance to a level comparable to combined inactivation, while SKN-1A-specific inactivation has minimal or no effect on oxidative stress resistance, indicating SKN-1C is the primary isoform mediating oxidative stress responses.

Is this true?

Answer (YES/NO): NO